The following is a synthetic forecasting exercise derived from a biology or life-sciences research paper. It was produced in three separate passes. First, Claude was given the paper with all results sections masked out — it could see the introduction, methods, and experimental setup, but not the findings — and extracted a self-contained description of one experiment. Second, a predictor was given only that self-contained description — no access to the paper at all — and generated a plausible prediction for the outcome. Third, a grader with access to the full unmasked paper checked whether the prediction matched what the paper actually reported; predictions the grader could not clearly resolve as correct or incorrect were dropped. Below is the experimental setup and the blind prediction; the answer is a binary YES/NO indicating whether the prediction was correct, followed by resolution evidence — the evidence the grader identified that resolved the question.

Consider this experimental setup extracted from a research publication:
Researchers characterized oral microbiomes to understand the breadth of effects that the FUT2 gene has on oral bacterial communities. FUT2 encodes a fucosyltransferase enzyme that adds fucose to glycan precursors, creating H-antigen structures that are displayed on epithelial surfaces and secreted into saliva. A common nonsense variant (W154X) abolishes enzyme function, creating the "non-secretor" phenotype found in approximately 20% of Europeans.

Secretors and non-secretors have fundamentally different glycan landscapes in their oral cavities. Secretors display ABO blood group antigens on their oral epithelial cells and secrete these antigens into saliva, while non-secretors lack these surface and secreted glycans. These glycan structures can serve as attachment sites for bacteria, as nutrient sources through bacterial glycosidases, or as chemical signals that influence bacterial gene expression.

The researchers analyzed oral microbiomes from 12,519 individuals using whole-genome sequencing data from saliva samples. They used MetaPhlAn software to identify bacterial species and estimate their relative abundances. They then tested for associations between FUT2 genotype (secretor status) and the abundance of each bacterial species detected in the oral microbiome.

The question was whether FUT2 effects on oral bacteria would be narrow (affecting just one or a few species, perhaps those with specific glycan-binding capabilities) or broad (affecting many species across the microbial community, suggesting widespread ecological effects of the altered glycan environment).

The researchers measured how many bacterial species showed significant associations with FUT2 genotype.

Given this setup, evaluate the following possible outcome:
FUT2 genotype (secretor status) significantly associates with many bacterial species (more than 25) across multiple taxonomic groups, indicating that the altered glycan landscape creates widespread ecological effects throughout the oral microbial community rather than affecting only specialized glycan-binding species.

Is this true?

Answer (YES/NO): YES